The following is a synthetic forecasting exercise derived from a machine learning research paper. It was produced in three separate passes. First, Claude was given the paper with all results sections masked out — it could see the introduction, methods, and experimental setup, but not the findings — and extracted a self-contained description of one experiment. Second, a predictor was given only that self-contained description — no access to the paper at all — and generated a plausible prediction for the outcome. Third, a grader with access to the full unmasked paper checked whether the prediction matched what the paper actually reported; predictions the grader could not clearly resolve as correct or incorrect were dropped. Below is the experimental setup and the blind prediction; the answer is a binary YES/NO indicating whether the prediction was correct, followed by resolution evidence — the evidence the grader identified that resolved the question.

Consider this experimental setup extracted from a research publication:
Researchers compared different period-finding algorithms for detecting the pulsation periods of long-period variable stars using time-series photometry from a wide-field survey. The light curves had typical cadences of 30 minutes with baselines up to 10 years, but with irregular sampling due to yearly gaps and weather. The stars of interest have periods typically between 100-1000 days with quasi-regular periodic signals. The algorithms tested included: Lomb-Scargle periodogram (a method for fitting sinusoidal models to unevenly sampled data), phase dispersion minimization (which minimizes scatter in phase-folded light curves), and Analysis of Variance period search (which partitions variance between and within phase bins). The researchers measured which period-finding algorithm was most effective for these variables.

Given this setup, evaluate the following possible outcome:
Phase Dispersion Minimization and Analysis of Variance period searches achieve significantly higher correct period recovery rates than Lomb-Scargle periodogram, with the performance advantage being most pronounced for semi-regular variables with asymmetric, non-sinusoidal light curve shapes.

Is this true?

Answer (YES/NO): NO